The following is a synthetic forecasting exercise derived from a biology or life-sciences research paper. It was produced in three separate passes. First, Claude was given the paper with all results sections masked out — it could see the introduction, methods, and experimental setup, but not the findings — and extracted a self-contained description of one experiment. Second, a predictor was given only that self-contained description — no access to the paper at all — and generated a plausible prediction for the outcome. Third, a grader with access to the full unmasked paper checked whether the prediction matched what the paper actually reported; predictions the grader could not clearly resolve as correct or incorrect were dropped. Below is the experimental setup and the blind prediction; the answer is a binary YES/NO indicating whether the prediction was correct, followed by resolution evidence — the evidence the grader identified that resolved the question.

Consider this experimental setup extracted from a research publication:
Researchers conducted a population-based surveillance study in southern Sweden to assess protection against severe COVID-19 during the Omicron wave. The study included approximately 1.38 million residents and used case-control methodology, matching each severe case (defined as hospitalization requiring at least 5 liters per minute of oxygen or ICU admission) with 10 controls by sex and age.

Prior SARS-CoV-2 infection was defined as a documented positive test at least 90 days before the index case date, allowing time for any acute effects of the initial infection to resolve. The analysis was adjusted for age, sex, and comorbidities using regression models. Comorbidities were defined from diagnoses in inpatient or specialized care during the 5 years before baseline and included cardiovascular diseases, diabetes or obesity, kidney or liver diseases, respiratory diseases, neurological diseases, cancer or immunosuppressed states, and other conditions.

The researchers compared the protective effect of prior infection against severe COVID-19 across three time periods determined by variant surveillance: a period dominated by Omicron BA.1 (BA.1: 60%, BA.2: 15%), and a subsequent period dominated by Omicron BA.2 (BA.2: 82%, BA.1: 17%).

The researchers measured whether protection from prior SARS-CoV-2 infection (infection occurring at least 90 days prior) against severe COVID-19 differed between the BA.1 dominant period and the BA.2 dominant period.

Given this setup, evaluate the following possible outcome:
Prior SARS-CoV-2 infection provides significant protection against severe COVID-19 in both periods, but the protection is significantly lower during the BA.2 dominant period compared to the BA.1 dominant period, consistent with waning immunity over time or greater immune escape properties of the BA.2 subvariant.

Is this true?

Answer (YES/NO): YES